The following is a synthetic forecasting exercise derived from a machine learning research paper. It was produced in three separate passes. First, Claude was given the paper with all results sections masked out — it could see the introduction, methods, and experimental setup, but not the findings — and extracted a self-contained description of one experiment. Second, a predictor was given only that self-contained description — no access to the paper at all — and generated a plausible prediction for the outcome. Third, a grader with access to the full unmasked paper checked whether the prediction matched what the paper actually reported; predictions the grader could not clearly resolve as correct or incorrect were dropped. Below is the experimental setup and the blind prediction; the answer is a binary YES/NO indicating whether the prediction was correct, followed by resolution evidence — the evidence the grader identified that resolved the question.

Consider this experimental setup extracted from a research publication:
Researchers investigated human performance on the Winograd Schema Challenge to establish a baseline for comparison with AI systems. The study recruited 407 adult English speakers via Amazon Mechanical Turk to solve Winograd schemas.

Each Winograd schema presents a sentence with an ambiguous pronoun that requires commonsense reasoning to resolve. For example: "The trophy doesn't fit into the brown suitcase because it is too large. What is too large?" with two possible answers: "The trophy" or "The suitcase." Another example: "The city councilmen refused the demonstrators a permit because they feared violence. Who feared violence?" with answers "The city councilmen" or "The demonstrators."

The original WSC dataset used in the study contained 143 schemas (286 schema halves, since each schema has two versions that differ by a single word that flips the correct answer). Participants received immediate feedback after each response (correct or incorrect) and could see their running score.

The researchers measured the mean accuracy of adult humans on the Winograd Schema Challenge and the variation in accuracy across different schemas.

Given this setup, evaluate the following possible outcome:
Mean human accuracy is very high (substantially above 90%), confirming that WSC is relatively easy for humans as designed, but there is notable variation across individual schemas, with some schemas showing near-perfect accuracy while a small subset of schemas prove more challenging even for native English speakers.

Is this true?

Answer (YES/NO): YES